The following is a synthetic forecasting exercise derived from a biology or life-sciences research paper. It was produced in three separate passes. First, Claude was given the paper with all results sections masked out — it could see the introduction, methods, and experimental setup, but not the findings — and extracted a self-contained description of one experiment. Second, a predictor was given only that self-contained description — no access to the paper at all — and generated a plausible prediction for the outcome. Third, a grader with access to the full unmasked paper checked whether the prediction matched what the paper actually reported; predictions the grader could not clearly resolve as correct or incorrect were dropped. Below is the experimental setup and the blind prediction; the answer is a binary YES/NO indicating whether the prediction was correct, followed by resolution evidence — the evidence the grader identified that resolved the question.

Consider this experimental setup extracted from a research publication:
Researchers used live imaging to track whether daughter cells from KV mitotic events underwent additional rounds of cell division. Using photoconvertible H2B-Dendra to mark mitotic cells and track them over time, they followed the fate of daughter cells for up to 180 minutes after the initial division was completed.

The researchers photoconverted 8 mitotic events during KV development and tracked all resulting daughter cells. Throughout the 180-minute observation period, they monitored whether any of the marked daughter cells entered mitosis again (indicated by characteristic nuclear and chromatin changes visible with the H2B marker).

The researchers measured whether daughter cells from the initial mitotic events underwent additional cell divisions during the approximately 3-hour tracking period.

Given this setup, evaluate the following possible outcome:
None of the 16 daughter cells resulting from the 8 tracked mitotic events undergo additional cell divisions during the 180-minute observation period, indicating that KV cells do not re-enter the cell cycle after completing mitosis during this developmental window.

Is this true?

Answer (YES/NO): YES